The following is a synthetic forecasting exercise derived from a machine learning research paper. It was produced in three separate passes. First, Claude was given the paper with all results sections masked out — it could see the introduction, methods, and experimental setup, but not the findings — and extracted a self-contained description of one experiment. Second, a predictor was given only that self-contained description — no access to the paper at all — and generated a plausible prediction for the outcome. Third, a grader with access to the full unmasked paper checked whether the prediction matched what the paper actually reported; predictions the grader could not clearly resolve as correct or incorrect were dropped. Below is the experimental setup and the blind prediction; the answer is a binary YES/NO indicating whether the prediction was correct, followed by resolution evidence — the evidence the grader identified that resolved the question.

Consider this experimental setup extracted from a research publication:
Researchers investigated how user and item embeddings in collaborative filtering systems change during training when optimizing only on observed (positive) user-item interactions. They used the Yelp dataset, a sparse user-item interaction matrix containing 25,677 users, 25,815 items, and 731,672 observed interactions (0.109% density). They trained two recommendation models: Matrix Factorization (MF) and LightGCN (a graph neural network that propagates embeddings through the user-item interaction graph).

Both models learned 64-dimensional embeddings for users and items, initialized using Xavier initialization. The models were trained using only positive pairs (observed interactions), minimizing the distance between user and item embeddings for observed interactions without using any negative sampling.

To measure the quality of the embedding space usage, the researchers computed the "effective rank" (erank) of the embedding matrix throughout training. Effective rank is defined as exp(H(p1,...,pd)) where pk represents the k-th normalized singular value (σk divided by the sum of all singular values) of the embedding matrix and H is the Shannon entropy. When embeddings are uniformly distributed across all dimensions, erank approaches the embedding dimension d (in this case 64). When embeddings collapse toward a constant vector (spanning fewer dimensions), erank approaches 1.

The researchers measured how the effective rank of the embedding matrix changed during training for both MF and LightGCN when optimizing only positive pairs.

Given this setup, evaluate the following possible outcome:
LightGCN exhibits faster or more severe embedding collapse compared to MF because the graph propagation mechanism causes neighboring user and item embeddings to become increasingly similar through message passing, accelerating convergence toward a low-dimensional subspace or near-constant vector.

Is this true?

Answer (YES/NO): YES